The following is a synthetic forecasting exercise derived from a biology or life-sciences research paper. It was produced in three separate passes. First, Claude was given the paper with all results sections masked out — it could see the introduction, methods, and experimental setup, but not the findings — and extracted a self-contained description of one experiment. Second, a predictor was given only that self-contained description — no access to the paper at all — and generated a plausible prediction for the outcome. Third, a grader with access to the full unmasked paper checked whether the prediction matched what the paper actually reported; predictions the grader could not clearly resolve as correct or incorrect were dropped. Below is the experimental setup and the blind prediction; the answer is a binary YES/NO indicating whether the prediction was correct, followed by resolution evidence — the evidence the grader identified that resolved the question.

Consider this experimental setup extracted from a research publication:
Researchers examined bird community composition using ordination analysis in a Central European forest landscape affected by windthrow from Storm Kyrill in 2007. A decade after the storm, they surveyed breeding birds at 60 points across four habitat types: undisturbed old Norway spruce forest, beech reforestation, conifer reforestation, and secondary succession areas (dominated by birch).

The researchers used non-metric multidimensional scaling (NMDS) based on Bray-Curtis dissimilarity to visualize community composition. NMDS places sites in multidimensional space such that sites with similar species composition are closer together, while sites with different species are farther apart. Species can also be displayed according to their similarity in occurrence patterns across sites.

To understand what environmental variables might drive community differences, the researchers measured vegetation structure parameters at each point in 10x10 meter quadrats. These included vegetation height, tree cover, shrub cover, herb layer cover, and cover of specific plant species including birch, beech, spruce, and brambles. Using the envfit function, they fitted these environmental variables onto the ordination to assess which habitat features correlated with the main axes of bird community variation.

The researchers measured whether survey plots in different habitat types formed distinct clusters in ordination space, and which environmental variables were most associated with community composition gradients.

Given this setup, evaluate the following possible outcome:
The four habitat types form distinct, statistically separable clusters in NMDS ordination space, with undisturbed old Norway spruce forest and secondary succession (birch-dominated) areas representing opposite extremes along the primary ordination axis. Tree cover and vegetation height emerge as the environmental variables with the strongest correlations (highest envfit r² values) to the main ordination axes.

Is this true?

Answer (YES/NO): NO